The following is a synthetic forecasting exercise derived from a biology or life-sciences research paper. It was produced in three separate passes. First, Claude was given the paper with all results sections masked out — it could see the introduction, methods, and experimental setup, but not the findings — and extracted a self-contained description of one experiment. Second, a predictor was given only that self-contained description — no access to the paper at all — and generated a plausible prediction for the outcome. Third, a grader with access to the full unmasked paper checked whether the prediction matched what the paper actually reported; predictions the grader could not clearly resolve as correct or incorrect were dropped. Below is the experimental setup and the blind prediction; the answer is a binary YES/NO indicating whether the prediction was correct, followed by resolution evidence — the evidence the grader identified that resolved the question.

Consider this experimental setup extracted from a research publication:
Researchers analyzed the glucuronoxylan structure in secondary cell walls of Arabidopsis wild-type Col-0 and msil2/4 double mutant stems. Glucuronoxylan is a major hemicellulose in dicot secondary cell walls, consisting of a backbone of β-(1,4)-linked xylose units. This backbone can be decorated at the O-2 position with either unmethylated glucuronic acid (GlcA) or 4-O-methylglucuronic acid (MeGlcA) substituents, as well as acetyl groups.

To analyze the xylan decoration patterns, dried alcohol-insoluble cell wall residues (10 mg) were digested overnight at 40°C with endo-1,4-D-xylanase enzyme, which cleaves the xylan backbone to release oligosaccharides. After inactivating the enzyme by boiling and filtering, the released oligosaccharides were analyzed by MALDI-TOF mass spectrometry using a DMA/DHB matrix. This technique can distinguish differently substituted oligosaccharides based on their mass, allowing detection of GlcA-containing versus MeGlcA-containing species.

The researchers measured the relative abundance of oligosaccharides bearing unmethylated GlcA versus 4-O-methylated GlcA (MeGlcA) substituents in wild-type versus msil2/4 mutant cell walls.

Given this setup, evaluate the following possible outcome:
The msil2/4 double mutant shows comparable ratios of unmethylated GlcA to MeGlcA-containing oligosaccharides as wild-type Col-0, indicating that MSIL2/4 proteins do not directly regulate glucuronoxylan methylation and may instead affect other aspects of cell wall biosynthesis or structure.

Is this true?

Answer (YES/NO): NO